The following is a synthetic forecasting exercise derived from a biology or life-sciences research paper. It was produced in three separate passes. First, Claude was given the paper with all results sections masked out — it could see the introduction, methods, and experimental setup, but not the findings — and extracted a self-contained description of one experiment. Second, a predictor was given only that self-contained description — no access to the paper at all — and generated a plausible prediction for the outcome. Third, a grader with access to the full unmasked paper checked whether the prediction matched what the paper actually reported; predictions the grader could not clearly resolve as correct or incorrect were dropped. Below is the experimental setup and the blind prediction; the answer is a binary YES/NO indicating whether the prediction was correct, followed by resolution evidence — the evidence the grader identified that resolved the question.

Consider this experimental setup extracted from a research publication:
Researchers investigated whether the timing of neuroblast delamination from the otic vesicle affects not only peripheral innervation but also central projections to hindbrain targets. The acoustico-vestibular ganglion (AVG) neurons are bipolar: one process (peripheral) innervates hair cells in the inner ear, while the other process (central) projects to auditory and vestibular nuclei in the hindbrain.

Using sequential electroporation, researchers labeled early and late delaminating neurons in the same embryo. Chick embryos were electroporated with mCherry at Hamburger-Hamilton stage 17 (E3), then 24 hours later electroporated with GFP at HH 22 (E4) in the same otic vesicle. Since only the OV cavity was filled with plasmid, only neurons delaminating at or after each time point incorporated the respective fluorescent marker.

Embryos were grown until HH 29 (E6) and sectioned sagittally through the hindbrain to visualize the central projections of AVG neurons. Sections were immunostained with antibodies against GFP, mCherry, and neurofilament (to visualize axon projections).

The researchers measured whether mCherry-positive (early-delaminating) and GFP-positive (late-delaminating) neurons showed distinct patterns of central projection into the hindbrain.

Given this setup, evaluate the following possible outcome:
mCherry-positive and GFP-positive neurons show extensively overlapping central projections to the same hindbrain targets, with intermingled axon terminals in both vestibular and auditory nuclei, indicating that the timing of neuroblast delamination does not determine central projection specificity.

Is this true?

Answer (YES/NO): NO